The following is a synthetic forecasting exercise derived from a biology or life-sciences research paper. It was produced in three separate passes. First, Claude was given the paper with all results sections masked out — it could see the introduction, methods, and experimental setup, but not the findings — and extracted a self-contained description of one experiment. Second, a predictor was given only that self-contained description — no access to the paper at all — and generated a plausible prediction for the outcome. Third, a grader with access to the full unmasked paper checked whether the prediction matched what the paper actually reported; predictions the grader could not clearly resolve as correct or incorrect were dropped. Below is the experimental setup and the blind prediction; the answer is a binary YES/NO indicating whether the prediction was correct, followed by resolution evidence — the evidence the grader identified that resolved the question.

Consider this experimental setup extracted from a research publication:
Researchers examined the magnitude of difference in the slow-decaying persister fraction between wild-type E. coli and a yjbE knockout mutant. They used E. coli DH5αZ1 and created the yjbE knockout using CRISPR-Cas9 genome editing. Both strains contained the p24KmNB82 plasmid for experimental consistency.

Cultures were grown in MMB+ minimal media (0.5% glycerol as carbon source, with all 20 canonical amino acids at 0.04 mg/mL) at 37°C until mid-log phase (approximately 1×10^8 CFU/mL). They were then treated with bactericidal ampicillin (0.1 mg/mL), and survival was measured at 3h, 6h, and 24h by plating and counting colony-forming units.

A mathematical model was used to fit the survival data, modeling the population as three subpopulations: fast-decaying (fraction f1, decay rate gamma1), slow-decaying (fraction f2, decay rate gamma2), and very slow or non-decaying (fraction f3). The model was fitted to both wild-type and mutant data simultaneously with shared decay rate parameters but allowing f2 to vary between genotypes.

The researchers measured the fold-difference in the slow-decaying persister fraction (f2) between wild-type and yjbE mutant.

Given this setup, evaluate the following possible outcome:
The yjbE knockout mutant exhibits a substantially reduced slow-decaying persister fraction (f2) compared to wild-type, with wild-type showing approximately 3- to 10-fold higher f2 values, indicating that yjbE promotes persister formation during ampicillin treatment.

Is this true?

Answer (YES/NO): NO